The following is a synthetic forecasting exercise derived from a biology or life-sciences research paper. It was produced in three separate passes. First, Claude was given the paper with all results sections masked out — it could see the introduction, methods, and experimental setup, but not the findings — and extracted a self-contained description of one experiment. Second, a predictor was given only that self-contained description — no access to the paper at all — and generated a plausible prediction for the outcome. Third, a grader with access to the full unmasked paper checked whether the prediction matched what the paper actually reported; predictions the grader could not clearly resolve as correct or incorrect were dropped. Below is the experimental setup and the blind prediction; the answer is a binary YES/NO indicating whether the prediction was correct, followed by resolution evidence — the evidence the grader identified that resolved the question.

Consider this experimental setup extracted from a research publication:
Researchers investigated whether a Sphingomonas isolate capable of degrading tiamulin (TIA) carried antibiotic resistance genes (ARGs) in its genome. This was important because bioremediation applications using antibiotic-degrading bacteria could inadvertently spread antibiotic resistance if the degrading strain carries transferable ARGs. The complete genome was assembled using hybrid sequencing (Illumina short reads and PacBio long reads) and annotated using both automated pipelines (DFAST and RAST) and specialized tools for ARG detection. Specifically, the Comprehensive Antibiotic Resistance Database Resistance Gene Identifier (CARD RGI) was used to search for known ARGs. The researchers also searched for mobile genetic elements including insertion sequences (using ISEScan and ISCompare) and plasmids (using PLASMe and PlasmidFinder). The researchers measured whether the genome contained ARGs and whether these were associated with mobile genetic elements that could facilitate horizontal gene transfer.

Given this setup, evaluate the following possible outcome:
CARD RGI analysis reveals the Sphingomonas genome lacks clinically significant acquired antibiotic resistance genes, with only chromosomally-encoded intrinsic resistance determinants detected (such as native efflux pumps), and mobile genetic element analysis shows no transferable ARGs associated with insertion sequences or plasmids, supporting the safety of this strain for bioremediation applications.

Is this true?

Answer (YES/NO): NO